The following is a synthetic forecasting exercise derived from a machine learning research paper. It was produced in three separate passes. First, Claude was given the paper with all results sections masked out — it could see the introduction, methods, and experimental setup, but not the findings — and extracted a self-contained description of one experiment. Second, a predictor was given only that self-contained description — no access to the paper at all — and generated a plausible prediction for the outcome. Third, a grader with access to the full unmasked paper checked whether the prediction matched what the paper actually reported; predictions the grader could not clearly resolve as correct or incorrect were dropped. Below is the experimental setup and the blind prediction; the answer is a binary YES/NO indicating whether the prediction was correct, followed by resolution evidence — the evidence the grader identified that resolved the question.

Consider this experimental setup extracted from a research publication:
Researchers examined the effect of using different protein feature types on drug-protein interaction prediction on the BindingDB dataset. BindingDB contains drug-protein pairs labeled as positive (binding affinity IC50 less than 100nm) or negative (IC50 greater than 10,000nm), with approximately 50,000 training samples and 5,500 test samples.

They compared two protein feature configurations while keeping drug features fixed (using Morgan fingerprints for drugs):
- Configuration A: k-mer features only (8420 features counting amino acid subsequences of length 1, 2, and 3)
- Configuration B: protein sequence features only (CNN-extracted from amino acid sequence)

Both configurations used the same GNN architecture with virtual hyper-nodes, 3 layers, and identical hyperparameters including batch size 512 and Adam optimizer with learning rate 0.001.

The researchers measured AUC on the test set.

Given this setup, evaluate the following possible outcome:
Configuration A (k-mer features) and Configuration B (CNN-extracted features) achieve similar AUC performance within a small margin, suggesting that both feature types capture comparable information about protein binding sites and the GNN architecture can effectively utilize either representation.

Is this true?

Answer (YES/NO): YES